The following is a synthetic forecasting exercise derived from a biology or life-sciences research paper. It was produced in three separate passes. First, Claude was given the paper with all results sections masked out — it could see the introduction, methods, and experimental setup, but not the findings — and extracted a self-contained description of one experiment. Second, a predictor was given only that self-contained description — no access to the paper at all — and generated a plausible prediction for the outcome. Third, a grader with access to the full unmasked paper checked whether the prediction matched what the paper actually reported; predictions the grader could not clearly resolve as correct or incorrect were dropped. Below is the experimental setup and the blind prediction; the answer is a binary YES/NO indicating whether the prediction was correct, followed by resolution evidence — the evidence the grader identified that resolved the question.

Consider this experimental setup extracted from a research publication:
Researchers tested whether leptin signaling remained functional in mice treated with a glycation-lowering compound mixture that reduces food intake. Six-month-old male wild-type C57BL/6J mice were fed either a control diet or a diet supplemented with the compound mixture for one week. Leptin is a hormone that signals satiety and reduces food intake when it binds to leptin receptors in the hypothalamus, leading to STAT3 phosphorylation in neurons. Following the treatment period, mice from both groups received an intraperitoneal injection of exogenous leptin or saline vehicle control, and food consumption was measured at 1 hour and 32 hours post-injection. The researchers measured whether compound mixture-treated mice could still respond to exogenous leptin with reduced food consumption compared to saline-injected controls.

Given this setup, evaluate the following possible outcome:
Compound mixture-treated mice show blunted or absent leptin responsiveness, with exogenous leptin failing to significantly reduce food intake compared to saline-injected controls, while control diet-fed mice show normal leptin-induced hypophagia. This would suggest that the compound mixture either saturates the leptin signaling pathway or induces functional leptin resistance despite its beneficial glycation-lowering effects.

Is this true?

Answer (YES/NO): NO